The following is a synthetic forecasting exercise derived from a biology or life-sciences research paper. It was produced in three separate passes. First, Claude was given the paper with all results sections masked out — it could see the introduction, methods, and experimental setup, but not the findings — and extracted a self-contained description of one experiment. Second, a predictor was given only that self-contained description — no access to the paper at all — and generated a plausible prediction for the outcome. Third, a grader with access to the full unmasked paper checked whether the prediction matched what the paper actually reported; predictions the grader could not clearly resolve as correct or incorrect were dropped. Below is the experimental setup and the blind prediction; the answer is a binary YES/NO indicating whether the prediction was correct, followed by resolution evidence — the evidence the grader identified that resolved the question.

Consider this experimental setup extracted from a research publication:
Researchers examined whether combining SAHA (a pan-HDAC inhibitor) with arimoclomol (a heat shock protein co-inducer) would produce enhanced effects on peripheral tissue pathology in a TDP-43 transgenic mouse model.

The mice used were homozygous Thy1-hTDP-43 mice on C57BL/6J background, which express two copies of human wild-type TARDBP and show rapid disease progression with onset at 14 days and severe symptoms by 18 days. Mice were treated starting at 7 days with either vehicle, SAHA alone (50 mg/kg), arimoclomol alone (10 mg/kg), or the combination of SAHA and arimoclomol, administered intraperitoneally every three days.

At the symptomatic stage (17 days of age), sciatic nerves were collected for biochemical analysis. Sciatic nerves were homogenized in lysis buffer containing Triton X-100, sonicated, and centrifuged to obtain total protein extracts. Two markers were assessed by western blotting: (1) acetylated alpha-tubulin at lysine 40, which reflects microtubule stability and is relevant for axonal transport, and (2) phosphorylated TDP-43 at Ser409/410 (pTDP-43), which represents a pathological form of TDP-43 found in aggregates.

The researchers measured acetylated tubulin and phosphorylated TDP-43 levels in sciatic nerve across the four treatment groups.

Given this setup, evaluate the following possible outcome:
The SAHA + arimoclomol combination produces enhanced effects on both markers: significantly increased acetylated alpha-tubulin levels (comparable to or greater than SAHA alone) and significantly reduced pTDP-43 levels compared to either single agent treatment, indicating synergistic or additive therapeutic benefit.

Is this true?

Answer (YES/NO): YES